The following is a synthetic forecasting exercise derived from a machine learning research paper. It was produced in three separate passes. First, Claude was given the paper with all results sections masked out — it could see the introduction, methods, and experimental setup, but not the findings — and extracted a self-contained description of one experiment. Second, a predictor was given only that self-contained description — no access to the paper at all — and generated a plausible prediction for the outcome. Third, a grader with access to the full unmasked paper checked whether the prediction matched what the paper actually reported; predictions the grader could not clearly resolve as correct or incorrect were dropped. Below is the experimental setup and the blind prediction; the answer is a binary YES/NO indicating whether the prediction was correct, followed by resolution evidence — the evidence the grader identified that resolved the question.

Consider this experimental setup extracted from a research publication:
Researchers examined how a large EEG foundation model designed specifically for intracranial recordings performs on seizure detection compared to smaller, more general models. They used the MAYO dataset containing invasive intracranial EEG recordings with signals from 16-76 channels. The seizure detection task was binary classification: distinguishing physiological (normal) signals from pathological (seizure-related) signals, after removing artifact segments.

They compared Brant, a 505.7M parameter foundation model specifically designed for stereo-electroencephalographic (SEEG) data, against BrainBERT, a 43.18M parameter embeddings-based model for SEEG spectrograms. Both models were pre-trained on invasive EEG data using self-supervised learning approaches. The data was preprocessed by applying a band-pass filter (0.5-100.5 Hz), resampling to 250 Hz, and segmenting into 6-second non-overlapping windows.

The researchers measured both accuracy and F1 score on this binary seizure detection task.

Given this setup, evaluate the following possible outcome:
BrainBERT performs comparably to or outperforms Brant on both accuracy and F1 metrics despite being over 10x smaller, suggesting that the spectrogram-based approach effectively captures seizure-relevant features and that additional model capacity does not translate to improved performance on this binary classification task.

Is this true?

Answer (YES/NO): YES